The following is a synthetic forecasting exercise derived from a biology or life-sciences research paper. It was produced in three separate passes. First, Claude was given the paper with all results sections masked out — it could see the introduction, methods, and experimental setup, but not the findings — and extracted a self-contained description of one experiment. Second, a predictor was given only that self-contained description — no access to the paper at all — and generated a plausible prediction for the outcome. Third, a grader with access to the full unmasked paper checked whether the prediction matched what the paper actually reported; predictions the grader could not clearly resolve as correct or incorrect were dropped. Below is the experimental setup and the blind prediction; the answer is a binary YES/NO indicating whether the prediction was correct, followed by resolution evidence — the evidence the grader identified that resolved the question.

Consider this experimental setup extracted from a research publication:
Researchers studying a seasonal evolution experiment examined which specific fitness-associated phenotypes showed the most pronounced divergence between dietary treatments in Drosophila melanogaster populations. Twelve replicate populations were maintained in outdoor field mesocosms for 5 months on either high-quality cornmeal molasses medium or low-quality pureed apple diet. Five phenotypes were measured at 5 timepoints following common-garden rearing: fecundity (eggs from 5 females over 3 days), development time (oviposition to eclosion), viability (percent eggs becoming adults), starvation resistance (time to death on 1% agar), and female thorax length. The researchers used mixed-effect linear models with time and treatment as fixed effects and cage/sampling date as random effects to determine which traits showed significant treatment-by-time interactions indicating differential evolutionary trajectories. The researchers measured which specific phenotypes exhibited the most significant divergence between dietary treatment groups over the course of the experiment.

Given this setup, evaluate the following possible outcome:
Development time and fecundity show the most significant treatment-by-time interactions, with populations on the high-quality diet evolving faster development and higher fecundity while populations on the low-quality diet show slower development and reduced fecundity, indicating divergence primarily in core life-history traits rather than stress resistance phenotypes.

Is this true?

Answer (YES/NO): NO